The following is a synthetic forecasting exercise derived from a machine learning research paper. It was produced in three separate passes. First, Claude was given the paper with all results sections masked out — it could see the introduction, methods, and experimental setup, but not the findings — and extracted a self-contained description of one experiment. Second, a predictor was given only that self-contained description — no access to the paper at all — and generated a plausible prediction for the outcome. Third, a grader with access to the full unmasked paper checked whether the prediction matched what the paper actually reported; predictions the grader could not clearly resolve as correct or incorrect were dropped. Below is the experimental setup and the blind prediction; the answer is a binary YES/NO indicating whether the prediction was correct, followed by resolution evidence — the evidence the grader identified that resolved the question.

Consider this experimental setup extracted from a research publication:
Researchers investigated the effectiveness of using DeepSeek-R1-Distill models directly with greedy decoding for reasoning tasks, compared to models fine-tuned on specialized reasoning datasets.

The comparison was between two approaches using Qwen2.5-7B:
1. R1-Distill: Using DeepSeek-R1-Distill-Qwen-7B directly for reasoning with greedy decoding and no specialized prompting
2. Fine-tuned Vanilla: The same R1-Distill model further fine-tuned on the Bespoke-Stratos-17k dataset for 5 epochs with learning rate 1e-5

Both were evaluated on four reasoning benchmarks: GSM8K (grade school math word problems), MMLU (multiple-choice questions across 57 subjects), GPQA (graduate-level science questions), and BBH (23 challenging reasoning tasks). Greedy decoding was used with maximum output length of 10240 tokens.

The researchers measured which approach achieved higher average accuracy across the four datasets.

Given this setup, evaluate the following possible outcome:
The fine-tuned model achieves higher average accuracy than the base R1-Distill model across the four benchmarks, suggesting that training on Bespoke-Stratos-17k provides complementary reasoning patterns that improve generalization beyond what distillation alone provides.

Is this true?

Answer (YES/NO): YES